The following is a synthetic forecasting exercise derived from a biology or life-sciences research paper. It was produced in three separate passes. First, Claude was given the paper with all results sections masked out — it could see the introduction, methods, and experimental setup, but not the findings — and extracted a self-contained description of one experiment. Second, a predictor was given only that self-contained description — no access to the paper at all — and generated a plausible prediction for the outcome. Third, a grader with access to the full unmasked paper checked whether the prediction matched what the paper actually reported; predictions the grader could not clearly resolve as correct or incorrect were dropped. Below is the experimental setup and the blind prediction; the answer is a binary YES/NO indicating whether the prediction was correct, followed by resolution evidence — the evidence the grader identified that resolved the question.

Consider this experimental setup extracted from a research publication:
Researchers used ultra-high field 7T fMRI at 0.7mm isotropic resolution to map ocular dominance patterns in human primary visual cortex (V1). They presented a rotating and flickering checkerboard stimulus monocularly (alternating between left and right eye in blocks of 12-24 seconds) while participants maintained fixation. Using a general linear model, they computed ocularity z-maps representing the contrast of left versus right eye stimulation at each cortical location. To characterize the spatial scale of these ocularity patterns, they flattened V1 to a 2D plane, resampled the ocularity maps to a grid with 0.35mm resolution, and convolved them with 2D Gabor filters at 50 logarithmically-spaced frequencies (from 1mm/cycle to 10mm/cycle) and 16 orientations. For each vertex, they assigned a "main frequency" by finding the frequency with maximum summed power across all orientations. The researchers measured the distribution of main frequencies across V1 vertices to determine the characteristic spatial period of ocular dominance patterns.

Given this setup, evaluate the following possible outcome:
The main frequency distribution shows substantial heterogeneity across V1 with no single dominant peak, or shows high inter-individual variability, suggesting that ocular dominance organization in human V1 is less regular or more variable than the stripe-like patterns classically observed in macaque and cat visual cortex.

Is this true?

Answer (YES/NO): NO